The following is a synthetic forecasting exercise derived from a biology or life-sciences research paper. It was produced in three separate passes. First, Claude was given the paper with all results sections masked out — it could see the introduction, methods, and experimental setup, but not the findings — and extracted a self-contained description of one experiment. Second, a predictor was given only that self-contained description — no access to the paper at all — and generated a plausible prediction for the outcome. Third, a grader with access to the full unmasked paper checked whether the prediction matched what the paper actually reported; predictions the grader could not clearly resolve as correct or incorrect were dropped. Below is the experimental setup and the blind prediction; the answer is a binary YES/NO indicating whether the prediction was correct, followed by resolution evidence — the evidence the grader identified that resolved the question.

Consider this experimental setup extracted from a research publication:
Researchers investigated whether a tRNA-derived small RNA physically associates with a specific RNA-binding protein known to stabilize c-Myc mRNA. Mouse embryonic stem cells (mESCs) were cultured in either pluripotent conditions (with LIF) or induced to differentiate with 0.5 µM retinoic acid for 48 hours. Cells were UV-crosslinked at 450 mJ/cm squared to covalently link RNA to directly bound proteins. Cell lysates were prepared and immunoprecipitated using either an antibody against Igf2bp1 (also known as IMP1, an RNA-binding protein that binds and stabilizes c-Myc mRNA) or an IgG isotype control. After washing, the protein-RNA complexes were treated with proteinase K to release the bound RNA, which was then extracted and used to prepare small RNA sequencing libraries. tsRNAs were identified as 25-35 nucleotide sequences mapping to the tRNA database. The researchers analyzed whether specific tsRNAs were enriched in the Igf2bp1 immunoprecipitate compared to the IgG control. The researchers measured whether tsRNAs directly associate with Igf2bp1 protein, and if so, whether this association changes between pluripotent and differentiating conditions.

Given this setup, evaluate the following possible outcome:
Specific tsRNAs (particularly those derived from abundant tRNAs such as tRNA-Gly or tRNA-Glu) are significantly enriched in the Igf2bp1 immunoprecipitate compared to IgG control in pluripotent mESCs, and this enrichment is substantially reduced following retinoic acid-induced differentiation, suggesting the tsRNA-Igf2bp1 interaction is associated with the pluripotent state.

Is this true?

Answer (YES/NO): NO